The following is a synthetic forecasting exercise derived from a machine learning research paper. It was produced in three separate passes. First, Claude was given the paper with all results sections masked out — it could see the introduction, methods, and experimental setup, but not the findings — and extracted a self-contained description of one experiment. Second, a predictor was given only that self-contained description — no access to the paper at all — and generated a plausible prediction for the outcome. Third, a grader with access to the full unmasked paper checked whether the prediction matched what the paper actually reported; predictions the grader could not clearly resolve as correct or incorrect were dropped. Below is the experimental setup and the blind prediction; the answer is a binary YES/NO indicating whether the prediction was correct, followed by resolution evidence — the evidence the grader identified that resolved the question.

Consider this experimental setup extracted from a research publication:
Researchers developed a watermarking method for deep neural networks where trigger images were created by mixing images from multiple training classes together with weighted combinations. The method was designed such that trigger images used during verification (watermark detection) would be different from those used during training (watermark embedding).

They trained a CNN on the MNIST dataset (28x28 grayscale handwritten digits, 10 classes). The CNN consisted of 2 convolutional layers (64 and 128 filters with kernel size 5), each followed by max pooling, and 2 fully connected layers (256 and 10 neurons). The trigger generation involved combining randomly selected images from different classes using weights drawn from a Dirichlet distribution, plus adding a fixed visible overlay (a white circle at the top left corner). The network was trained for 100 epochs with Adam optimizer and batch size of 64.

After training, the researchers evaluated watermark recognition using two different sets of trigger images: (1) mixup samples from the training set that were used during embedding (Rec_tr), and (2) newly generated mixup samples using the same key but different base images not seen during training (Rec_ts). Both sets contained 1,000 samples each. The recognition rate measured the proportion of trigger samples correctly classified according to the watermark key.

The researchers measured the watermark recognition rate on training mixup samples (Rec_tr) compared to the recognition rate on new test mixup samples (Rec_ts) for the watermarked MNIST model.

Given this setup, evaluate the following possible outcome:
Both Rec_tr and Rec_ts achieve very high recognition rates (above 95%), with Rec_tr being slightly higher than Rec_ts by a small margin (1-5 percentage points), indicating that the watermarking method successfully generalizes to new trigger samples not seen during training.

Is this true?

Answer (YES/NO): NO